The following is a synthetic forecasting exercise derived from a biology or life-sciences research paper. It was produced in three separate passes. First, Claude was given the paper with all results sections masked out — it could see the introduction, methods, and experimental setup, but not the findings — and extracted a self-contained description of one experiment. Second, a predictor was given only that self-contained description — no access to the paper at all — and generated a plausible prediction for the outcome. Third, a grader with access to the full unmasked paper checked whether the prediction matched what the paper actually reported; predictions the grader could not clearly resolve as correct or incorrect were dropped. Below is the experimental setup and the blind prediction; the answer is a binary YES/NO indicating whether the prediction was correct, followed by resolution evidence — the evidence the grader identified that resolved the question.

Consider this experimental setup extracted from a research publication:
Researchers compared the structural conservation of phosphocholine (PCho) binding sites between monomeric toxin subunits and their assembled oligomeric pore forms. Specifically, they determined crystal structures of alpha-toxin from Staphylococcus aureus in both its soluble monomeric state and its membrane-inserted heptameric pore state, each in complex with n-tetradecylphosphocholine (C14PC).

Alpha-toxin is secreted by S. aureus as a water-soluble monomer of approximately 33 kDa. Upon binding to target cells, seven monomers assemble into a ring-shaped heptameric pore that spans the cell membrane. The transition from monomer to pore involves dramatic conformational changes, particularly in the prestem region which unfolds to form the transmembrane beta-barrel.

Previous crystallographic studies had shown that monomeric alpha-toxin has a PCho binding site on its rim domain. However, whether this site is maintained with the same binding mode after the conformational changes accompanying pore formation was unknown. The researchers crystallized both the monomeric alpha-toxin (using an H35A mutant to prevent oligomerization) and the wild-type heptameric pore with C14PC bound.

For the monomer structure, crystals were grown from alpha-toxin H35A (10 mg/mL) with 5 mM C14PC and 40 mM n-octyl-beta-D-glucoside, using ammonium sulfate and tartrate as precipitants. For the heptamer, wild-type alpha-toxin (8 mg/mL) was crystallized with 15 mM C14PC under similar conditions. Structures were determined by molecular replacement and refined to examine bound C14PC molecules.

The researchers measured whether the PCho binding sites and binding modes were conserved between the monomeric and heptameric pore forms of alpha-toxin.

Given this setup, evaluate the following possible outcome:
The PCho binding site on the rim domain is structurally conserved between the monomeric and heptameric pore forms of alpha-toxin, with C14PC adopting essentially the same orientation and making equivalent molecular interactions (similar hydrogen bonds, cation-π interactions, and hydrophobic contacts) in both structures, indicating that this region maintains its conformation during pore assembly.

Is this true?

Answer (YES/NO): YES